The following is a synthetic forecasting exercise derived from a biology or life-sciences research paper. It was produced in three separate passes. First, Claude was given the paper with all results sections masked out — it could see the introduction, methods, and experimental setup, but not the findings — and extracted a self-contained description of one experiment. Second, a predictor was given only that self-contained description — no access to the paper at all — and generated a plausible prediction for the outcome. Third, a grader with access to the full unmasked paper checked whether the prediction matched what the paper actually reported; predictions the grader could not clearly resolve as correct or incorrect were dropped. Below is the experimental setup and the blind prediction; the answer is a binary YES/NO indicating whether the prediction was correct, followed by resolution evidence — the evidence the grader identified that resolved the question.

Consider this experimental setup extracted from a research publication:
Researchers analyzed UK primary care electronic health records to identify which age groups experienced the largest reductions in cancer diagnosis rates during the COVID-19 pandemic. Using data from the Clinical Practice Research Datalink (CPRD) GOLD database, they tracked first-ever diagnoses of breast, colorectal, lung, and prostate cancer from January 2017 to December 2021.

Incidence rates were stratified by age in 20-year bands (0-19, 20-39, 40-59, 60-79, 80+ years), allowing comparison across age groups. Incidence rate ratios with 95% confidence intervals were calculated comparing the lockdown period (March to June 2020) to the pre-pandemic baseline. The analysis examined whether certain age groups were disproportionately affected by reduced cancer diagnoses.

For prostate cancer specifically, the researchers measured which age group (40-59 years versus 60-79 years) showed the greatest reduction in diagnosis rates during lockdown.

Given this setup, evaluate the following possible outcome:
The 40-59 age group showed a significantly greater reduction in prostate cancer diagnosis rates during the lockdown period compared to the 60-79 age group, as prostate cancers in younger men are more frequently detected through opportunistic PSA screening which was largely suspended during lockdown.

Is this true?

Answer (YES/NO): YES